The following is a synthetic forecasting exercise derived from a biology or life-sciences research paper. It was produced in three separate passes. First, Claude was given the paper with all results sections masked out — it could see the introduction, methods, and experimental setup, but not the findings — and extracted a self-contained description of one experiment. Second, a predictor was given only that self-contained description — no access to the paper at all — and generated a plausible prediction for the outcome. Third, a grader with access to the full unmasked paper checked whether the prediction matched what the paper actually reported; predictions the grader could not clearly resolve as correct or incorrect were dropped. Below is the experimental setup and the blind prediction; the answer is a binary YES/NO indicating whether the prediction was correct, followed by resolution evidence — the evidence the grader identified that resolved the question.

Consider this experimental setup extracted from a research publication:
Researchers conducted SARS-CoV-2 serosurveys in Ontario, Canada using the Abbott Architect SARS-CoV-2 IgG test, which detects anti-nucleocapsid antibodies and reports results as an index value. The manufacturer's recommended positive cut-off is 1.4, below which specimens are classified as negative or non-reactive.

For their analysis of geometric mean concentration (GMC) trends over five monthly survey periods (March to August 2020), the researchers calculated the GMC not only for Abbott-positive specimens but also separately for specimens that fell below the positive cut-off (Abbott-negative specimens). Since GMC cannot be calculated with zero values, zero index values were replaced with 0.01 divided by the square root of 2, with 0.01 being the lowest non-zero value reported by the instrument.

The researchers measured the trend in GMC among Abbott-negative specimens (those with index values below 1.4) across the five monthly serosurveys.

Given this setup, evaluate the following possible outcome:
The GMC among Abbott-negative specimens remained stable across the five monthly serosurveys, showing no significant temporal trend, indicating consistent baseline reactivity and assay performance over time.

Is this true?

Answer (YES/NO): NO